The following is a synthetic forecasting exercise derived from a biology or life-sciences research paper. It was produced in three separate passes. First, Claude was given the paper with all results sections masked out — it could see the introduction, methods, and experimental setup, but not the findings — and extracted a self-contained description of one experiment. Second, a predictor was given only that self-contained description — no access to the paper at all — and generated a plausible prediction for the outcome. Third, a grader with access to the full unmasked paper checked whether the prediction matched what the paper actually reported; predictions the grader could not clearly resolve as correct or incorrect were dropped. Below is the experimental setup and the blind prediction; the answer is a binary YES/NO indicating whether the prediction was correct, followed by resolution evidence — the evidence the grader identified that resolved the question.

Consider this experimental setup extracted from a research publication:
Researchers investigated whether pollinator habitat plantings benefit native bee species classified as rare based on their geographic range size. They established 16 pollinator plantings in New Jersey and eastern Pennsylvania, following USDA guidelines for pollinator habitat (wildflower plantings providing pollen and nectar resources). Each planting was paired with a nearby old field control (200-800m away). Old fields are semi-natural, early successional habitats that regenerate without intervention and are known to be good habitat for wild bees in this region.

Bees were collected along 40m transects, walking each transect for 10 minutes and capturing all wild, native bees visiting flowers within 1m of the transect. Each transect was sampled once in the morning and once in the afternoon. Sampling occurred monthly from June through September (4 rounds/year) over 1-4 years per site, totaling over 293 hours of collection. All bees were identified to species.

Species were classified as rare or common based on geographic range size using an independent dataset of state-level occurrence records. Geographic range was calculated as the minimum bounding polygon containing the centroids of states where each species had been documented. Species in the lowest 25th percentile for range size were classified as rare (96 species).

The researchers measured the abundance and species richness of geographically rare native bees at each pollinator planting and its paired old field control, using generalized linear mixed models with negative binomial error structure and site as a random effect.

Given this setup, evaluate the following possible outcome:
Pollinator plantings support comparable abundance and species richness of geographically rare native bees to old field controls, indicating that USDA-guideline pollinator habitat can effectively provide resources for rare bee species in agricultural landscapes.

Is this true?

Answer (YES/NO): NO